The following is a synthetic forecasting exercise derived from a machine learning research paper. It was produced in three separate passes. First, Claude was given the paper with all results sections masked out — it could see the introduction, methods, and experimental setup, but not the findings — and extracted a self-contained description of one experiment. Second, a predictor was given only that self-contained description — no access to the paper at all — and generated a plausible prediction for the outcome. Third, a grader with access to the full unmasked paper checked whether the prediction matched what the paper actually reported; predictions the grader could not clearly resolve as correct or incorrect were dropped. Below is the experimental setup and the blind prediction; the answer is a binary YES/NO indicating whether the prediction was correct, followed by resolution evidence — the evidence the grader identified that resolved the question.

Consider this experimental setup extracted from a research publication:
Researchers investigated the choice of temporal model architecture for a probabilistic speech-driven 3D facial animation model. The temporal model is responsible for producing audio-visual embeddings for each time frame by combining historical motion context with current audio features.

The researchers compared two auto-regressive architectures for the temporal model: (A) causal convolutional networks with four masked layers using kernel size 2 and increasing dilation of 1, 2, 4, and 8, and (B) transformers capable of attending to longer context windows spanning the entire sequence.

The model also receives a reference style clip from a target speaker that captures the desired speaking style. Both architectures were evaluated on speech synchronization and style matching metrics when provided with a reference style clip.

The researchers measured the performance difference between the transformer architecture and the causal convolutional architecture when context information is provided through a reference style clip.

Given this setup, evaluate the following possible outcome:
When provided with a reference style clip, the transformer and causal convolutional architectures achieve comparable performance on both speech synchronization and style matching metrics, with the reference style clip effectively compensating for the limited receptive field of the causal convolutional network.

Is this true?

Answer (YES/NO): NO